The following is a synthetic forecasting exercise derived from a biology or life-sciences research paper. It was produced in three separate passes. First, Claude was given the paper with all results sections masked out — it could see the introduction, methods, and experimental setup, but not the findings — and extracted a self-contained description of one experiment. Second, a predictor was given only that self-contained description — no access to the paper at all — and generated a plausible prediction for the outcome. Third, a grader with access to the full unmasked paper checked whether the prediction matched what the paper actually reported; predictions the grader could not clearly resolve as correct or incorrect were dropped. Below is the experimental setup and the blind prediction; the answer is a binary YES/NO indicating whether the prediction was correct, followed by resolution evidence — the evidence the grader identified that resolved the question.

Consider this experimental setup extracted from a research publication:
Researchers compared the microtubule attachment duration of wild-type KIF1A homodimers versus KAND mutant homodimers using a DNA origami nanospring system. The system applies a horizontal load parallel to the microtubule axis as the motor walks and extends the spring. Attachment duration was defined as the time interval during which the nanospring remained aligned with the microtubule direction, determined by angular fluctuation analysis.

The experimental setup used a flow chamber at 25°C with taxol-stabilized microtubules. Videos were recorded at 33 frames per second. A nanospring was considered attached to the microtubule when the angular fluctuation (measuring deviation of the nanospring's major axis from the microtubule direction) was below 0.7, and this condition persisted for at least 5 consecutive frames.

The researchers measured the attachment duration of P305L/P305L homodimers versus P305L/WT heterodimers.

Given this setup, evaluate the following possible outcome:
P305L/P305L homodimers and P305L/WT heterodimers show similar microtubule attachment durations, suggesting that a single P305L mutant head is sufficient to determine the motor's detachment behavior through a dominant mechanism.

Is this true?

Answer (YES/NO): YES